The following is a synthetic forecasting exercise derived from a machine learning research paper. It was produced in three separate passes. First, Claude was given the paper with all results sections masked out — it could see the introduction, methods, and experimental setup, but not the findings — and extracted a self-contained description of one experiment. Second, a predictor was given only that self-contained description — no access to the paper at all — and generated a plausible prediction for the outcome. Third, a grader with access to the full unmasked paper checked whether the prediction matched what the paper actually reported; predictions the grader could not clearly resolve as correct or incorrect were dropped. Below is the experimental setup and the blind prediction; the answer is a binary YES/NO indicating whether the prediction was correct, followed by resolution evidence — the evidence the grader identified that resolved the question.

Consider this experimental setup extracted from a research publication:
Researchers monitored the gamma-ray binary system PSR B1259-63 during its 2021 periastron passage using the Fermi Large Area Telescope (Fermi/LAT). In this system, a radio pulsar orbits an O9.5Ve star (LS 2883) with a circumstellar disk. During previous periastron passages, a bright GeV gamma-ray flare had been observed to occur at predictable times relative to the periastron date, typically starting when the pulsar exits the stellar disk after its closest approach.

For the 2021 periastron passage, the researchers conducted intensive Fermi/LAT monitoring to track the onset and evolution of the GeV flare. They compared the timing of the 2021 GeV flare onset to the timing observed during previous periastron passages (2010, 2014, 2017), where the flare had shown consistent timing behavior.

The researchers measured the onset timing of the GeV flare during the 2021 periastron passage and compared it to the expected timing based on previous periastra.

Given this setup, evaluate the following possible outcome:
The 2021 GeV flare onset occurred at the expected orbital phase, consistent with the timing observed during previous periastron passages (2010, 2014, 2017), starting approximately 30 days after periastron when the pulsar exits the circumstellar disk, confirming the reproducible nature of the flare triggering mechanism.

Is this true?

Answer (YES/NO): NO